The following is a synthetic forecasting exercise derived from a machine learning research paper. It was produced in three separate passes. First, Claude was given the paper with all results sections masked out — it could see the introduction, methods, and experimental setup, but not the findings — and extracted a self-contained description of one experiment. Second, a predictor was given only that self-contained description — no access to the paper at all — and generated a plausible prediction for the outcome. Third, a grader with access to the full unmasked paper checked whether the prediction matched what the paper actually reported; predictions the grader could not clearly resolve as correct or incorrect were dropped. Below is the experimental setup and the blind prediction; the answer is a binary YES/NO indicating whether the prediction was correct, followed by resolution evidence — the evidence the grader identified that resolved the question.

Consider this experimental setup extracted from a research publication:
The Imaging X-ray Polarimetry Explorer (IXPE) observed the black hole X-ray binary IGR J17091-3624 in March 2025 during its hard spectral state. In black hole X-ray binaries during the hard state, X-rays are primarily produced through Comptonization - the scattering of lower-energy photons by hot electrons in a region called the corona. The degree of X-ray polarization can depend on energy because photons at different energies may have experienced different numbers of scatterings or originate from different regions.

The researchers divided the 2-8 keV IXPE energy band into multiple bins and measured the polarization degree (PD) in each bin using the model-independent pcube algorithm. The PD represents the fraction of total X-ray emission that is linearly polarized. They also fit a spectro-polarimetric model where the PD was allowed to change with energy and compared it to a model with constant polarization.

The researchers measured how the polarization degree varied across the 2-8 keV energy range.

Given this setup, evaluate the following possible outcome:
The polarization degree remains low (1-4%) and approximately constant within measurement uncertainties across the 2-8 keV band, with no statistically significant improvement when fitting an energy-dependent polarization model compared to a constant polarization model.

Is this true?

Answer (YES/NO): NO